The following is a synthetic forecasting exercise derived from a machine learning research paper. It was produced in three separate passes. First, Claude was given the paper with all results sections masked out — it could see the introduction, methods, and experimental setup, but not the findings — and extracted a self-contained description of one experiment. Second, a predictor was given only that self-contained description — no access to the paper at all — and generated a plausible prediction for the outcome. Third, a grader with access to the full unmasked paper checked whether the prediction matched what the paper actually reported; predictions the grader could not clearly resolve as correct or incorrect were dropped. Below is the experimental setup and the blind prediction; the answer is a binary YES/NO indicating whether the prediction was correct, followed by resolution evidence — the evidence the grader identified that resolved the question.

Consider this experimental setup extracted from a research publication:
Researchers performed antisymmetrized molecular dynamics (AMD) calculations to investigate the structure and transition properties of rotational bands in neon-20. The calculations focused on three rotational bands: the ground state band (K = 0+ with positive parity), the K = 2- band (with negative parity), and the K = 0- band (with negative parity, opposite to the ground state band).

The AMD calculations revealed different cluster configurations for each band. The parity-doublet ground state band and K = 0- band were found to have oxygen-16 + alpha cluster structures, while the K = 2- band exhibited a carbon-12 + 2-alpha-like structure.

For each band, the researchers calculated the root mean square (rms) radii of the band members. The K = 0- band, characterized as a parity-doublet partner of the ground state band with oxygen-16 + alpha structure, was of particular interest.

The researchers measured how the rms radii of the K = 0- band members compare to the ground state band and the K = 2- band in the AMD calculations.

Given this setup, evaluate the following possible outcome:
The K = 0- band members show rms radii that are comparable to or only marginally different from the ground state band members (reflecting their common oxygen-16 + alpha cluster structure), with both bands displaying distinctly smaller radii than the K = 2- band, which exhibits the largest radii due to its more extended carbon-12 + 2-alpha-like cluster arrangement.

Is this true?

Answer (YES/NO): NO